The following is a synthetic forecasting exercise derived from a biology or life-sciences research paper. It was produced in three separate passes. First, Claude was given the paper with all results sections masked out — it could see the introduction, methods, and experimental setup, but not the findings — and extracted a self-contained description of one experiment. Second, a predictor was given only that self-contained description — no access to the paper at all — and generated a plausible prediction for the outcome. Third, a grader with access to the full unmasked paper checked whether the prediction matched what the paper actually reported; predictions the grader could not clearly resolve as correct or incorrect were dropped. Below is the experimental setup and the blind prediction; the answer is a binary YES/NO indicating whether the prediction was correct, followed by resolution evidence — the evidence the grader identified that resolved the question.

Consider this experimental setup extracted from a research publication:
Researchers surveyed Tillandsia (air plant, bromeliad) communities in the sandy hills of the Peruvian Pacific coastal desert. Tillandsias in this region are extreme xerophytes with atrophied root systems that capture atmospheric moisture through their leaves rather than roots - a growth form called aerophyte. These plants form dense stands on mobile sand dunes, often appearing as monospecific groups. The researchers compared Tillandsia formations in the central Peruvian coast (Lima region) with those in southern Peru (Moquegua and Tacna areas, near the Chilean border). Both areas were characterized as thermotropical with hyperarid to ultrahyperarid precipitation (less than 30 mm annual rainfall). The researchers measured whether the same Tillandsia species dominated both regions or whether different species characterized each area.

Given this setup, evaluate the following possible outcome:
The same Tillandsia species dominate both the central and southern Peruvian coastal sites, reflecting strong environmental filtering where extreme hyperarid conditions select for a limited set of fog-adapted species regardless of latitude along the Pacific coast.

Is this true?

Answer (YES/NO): NO